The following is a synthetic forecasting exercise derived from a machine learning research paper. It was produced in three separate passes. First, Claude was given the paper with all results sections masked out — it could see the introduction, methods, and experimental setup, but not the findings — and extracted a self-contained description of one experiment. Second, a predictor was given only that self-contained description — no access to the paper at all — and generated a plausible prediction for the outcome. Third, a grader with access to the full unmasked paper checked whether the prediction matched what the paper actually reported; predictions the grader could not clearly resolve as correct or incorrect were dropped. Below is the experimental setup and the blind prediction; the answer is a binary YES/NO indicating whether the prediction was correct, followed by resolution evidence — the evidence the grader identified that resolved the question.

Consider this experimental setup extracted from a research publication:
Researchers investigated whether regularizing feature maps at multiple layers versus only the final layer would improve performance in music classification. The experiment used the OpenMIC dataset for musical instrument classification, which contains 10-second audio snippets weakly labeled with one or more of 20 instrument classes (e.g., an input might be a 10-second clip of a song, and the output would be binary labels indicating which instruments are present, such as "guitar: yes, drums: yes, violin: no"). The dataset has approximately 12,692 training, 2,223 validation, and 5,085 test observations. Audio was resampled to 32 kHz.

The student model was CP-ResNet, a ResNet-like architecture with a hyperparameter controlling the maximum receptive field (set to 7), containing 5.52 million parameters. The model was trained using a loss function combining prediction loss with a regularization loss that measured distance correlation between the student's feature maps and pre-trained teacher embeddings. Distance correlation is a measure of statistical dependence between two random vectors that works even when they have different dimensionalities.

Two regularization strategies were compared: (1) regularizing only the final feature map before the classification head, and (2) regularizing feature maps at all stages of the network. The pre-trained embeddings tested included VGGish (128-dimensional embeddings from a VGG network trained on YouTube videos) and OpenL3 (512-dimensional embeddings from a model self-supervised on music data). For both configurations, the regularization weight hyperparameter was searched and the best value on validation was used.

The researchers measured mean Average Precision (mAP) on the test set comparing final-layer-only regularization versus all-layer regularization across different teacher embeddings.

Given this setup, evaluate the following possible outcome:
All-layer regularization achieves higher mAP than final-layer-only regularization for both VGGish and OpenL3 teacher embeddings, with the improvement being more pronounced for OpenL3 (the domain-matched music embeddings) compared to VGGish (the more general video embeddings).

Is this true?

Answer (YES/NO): NO